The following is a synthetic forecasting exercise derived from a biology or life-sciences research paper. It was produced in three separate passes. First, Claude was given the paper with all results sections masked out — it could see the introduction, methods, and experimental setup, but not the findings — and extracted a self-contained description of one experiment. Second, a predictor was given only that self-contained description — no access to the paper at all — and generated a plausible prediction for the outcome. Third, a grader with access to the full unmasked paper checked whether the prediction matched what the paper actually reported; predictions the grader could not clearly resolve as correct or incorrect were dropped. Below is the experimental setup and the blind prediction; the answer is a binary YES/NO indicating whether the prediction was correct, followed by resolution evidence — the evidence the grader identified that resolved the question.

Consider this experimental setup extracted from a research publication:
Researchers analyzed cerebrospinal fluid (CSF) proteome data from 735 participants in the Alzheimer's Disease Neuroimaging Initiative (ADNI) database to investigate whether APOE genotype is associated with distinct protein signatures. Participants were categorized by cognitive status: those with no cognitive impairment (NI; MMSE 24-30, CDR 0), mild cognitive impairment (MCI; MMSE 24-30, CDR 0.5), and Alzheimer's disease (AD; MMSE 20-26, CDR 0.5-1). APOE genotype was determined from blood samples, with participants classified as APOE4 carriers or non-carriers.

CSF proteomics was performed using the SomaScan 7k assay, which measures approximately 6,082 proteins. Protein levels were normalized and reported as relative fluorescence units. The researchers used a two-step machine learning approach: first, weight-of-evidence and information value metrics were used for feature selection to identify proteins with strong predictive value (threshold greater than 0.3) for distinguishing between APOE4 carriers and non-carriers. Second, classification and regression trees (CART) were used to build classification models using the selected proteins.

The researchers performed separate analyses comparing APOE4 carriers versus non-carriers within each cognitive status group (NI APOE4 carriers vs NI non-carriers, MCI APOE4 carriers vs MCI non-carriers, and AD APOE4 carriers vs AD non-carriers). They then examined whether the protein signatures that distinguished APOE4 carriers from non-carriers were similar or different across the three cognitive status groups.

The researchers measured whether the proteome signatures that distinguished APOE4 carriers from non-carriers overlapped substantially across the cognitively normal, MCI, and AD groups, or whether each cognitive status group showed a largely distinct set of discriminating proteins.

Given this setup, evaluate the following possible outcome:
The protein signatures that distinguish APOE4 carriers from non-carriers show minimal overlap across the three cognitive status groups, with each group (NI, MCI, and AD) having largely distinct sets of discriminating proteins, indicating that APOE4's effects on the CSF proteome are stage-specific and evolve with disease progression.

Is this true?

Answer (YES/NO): NO